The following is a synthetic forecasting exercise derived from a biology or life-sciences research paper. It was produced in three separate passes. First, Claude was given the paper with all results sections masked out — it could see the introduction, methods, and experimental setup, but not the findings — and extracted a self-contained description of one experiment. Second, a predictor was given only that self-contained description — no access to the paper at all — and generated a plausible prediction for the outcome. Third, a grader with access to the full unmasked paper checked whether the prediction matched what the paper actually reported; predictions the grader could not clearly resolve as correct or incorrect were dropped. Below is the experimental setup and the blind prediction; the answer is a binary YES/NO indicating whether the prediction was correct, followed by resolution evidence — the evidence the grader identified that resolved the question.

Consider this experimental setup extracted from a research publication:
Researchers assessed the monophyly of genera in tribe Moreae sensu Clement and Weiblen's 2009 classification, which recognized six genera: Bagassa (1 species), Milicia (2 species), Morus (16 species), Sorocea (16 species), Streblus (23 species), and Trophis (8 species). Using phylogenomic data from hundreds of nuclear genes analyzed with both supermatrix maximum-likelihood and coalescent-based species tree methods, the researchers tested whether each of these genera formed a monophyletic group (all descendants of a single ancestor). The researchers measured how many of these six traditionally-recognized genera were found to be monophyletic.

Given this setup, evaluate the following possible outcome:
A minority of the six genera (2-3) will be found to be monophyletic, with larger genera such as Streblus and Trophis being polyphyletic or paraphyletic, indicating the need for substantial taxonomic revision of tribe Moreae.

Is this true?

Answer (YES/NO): YES